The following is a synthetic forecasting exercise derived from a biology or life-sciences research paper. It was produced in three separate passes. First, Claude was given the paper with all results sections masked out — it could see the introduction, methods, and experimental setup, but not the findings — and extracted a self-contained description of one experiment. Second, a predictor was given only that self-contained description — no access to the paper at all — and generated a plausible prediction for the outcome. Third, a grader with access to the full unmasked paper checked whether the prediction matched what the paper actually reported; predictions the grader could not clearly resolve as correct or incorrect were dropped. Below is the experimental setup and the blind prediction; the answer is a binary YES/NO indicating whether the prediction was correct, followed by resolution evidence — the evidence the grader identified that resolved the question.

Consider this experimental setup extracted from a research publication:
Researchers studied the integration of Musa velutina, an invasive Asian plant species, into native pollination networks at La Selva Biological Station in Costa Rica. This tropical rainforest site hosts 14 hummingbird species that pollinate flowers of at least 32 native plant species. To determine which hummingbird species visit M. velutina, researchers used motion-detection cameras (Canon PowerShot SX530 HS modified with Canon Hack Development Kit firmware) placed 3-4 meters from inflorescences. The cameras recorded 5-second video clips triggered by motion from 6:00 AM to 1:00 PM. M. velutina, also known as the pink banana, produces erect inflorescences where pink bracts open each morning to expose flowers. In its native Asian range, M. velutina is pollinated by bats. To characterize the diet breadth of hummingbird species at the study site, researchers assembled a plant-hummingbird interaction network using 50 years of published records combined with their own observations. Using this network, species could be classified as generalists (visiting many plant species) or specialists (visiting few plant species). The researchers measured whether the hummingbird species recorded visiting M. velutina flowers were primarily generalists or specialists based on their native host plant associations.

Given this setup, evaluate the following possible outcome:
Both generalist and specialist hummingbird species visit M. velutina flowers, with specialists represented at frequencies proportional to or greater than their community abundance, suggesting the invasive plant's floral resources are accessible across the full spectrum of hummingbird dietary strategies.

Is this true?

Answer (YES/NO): NO